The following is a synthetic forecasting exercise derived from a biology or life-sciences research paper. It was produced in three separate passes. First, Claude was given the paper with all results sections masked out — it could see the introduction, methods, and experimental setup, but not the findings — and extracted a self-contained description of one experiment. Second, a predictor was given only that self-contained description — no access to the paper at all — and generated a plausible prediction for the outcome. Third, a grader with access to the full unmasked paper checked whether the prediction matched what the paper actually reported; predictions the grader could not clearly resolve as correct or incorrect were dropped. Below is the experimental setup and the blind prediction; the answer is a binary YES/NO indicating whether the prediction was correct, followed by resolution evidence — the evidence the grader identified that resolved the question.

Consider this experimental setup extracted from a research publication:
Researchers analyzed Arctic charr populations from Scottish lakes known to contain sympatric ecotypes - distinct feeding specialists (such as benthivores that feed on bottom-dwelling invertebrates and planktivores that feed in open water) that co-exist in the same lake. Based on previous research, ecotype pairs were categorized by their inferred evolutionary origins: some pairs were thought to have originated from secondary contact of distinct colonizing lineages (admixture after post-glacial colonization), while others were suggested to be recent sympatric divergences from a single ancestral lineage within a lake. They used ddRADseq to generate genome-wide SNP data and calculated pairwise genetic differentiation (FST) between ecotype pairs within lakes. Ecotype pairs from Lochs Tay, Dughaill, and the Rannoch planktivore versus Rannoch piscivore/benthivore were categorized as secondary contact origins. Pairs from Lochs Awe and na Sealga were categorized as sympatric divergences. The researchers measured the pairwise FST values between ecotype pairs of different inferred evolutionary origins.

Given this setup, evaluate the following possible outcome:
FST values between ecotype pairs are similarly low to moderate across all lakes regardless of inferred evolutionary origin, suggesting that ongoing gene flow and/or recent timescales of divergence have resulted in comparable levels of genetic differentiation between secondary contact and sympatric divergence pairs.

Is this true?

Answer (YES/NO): NO